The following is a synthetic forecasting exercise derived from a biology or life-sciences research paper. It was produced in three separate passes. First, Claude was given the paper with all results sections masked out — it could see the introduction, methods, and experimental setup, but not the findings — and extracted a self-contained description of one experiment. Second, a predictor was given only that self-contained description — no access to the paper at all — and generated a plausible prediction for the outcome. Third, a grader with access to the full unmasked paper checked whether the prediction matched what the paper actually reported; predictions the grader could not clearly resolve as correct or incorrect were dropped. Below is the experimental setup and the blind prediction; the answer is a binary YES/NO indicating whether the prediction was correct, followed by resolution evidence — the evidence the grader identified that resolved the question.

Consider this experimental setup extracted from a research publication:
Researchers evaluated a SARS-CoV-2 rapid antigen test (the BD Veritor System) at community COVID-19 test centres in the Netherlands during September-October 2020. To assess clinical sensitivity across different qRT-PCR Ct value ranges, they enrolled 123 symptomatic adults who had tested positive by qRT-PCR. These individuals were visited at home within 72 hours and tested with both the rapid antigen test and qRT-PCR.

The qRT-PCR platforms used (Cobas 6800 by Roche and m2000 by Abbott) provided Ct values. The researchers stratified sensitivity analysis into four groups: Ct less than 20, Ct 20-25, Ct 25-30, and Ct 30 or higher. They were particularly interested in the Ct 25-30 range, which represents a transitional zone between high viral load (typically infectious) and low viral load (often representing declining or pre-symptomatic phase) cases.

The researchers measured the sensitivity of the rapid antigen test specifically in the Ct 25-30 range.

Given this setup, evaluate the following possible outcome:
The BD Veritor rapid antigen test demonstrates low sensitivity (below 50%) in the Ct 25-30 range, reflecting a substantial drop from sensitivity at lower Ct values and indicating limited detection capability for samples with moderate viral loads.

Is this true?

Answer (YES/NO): NO